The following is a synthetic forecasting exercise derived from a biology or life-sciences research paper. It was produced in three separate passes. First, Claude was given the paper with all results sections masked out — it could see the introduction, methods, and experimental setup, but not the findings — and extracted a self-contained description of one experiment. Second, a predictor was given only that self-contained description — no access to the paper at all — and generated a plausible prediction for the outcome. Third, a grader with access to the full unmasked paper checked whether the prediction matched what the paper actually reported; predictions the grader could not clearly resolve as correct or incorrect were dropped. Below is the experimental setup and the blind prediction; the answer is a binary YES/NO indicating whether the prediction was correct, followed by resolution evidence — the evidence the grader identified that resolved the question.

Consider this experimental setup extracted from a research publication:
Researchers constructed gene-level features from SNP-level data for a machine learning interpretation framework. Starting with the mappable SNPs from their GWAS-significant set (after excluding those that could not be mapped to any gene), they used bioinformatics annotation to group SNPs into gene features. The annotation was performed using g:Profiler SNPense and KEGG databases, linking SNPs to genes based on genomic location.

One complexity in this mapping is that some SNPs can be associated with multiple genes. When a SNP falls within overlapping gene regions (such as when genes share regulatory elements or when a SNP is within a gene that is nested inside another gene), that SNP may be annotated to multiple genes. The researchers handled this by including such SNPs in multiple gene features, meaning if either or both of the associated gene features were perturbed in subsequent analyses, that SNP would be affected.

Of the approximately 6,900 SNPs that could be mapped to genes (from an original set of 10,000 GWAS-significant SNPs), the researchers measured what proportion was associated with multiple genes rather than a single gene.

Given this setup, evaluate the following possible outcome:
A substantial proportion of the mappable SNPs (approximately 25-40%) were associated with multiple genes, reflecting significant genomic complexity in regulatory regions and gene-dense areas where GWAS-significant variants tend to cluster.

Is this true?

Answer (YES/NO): NO